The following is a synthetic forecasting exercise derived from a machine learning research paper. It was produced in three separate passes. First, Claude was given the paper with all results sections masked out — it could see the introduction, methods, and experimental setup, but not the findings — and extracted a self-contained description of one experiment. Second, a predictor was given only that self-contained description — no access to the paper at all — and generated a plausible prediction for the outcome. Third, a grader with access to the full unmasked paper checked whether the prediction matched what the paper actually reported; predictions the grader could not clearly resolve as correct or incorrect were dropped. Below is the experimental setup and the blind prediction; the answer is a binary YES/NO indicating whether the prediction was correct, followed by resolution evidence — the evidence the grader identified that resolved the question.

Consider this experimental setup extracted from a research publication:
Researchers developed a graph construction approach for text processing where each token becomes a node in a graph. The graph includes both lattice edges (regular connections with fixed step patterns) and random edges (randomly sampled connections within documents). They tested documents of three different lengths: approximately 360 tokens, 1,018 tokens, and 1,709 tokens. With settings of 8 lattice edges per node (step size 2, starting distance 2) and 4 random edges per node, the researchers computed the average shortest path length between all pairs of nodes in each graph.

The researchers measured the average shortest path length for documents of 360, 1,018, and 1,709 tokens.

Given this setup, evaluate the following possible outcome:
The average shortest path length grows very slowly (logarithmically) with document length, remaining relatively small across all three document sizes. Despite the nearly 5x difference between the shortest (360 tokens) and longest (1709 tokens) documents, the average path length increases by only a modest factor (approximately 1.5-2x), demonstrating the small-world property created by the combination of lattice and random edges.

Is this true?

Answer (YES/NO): NO